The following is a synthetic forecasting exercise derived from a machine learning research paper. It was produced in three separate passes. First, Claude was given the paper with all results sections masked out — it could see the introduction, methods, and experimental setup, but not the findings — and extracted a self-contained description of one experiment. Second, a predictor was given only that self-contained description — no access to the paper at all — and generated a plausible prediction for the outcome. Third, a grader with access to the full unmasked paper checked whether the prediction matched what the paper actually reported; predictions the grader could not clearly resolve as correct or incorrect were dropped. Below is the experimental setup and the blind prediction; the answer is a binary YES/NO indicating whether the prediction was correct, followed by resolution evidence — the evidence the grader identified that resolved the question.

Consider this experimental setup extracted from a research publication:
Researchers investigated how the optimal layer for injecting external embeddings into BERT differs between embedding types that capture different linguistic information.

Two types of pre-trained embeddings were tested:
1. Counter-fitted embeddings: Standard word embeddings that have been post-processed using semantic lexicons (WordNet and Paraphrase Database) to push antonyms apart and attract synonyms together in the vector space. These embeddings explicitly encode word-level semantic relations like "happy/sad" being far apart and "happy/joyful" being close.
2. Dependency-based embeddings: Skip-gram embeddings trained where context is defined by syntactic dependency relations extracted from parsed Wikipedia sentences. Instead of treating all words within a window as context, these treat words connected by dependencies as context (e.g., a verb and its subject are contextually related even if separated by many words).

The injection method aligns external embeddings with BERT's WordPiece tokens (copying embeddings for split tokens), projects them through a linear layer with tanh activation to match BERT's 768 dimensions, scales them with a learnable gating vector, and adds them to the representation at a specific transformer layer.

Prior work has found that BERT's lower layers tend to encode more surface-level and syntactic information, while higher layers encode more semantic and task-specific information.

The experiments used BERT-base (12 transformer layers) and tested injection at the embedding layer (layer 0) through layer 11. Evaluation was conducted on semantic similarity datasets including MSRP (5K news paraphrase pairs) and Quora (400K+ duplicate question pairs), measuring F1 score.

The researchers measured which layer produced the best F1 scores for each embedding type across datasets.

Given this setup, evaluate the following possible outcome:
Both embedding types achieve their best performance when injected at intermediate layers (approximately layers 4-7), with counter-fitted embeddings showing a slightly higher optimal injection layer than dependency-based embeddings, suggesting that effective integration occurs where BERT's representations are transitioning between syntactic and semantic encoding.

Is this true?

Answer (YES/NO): NO